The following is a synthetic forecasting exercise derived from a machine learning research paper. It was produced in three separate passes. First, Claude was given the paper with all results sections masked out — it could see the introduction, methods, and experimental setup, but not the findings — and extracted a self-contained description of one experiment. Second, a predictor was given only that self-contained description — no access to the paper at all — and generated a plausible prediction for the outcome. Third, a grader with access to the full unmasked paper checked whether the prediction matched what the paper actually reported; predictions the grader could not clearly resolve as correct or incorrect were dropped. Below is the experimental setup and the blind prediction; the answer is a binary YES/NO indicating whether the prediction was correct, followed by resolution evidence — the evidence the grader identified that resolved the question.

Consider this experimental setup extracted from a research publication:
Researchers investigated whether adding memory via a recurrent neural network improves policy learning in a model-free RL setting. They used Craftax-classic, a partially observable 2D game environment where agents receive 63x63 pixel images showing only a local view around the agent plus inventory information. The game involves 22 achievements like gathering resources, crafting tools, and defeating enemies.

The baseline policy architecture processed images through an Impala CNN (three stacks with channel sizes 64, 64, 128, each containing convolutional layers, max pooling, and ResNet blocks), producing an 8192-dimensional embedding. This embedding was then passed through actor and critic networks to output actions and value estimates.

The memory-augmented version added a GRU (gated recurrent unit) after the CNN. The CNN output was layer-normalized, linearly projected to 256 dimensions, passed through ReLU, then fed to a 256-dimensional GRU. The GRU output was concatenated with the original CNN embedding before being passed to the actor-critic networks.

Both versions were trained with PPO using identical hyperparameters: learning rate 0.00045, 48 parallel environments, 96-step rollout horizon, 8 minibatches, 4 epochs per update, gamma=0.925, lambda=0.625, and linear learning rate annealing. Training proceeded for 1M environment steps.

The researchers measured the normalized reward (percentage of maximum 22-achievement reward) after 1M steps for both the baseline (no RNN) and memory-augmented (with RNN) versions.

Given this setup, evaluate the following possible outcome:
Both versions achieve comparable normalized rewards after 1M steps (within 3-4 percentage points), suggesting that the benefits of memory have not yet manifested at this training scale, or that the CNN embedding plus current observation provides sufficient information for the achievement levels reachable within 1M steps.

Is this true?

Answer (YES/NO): NO